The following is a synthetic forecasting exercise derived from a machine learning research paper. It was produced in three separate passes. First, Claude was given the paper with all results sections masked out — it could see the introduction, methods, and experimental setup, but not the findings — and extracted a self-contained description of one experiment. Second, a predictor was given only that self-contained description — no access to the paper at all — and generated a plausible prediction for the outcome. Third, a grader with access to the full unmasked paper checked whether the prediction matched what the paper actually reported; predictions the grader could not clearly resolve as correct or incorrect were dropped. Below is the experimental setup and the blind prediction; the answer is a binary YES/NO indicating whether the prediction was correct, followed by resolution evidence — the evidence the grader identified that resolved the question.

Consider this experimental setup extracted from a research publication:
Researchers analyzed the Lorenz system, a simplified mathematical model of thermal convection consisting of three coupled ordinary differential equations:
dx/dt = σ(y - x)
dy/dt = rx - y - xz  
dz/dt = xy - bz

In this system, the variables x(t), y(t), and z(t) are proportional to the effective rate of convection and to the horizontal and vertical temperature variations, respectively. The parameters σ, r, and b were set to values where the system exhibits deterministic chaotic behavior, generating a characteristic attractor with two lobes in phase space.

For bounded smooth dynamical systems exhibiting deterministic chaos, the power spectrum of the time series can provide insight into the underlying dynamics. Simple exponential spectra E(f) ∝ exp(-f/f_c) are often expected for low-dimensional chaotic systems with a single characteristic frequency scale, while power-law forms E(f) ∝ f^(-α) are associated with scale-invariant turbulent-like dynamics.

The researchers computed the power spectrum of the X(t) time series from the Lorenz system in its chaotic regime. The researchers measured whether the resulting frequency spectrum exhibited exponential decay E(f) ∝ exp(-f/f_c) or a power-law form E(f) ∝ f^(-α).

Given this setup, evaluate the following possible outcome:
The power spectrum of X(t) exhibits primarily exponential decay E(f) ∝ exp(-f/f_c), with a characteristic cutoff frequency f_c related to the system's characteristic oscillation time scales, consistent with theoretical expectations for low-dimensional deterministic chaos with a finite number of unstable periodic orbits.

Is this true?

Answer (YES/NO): YES